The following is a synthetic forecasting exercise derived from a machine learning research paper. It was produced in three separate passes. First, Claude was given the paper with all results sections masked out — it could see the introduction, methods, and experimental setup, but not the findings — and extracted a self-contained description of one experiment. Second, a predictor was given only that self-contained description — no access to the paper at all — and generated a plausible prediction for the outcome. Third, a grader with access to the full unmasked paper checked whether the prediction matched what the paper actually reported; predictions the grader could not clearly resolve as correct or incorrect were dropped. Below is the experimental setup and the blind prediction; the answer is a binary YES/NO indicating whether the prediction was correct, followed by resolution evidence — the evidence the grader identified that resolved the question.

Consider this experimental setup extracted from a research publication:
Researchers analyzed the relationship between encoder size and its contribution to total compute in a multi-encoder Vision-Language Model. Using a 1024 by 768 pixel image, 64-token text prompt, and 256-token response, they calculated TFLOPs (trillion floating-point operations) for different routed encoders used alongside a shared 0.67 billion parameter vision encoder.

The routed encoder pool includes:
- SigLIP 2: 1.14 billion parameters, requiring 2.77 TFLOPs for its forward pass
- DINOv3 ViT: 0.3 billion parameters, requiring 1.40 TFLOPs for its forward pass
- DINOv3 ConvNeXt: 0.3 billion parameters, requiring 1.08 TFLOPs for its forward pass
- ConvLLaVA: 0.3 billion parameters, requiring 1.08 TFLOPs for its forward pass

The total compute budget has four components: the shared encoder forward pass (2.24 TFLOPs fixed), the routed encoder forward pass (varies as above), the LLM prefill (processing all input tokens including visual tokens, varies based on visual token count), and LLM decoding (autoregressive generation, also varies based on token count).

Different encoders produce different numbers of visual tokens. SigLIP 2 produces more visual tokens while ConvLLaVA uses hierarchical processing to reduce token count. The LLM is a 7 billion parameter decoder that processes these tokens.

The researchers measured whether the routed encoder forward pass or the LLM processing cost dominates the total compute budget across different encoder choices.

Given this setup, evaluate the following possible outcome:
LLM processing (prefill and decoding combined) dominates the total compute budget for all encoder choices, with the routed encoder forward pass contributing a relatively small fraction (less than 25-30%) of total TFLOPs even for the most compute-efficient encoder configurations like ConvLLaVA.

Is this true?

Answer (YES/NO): YES